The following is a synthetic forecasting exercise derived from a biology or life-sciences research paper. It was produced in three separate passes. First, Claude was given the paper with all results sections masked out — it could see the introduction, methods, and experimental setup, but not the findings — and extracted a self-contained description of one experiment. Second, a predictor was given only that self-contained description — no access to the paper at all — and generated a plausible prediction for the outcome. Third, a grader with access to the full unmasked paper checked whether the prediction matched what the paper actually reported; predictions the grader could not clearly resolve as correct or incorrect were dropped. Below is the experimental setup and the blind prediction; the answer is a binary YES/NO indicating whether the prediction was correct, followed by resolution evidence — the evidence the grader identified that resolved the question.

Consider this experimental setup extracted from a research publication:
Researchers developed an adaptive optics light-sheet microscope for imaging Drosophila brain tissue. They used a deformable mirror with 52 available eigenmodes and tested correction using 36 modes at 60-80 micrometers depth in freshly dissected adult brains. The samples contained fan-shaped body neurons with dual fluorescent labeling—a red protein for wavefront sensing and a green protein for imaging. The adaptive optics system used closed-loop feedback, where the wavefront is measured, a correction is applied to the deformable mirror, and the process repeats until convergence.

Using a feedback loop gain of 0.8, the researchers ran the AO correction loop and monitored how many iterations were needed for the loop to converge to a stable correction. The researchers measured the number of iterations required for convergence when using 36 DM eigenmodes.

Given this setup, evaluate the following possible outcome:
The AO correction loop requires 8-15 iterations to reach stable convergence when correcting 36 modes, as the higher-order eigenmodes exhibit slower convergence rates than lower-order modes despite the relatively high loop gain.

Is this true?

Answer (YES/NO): NO